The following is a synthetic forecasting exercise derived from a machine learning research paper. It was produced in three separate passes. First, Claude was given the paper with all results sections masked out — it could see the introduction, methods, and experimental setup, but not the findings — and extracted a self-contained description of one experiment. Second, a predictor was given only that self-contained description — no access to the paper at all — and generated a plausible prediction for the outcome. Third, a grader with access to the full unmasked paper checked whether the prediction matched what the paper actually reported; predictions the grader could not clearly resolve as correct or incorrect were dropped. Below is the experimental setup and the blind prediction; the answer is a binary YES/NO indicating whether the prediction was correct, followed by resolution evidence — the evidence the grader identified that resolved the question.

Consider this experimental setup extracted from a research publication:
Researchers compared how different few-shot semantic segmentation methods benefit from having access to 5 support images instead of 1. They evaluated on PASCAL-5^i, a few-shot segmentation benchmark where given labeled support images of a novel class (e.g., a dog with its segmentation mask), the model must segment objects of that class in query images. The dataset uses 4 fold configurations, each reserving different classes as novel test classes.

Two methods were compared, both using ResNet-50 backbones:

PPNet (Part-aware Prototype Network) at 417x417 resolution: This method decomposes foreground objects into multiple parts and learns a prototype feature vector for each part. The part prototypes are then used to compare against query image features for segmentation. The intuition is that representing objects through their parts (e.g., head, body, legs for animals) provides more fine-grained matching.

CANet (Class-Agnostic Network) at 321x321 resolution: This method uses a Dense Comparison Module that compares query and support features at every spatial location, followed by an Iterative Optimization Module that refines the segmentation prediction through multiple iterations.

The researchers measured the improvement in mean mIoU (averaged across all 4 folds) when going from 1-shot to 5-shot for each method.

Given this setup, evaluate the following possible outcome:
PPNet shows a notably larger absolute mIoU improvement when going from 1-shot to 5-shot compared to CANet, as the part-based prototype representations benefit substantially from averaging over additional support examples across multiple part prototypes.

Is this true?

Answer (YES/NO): YES